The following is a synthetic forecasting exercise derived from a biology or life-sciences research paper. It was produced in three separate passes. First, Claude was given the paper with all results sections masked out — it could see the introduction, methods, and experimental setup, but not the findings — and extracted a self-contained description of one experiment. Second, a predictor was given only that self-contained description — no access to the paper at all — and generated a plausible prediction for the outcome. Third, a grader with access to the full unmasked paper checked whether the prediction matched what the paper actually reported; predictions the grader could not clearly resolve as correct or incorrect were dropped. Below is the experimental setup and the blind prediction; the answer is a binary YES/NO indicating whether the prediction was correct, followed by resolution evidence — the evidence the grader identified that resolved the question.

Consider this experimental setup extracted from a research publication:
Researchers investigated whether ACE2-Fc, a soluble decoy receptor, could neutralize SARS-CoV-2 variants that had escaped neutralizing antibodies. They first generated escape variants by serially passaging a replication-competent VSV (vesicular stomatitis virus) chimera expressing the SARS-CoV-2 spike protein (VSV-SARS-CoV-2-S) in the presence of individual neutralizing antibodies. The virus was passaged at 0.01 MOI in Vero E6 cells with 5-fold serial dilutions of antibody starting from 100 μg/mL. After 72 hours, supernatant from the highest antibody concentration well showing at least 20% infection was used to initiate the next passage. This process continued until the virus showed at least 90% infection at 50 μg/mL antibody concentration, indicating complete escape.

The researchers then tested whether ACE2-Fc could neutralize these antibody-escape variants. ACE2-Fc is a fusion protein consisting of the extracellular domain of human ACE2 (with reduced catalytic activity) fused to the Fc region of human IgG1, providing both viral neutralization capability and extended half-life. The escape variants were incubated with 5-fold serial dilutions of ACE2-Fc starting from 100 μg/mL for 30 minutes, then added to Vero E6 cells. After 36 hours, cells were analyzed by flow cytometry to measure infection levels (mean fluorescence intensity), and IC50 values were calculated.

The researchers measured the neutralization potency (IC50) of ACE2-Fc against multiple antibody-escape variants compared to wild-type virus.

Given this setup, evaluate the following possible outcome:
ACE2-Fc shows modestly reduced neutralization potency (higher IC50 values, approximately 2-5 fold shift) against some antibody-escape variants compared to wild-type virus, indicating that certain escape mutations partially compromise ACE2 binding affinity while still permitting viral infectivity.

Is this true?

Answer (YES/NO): NO